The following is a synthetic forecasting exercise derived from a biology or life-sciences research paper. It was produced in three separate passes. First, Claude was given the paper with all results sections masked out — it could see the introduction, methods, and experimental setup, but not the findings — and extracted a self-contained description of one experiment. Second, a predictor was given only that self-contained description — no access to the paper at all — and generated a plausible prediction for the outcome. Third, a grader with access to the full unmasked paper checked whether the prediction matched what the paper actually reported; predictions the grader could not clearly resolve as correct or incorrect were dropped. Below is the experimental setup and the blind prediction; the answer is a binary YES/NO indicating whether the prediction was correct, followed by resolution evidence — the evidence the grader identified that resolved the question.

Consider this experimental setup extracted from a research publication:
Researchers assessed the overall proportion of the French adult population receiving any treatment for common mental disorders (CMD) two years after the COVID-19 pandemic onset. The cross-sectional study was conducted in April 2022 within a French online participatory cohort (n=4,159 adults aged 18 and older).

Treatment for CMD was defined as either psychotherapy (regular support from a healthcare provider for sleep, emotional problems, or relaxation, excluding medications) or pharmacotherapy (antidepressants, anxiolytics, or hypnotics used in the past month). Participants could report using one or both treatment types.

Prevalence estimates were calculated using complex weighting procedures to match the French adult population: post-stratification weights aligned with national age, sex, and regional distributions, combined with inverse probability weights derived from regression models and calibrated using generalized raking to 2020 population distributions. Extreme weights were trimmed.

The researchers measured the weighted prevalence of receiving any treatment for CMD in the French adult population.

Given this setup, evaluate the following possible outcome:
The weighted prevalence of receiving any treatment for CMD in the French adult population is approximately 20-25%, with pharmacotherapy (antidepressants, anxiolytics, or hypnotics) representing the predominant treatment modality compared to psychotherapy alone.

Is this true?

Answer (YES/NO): NO